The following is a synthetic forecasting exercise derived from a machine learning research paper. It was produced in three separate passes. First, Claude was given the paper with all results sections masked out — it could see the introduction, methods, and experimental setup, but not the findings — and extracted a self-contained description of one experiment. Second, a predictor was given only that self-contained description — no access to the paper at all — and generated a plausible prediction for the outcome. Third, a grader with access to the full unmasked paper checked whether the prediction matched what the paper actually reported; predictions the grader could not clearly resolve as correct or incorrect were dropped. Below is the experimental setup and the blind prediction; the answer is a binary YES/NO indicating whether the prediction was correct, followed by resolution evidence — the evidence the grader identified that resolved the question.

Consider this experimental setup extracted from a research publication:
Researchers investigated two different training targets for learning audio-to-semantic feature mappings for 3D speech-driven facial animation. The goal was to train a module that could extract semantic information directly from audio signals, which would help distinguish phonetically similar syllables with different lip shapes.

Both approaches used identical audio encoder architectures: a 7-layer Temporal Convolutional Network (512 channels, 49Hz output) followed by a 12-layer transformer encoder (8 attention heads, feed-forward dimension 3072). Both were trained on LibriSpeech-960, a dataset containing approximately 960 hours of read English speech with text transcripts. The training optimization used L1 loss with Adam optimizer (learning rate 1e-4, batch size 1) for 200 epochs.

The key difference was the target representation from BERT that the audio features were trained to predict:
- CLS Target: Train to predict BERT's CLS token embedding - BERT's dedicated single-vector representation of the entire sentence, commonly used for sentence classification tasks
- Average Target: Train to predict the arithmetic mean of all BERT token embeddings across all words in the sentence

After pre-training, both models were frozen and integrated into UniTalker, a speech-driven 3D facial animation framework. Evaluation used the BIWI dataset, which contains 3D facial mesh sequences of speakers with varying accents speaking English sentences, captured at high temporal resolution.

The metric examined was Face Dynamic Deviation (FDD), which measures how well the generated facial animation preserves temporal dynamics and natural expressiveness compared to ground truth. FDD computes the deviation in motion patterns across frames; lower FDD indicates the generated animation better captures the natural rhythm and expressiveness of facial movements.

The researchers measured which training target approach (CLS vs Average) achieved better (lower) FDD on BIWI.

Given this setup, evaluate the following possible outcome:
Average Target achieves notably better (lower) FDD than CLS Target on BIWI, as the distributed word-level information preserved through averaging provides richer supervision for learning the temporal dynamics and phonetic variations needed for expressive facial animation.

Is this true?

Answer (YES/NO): NO